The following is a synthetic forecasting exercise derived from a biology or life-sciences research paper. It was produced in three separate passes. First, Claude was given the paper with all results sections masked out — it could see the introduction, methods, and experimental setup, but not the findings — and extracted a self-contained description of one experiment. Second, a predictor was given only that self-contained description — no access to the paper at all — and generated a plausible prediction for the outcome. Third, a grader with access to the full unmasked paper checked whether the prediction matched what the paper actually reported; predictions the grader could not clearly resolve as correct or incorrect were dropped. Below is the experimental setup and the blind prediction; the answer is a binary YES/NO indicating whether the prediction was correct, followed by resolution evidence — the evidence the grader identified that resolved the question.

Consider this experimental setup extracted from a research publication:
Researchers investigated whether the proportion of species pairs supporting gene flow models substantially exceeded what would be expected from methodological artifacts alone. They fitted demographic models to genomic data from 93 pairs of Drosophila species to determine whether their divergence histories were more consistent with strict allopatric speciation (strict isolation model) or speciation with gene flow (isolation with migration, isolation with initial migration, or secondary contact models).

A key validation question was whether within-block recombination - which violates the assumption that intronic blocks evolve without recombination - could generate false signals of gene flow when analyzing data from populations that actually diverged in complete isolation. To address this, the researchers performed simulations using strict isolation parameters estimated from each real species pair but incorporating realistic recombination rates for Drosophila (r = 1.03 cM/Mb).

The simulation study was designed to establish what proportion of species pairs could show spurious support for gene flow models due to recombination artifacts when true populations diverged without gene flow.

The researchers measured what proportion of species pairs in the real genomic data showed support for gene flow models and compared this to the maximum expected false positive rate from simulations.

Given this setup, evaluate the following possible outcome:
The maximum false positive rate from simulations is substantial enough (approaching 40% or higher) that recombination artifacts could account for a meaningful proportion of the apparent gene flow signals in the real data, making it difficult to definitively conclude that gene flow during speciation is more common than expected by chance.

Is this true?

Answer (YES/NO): NO